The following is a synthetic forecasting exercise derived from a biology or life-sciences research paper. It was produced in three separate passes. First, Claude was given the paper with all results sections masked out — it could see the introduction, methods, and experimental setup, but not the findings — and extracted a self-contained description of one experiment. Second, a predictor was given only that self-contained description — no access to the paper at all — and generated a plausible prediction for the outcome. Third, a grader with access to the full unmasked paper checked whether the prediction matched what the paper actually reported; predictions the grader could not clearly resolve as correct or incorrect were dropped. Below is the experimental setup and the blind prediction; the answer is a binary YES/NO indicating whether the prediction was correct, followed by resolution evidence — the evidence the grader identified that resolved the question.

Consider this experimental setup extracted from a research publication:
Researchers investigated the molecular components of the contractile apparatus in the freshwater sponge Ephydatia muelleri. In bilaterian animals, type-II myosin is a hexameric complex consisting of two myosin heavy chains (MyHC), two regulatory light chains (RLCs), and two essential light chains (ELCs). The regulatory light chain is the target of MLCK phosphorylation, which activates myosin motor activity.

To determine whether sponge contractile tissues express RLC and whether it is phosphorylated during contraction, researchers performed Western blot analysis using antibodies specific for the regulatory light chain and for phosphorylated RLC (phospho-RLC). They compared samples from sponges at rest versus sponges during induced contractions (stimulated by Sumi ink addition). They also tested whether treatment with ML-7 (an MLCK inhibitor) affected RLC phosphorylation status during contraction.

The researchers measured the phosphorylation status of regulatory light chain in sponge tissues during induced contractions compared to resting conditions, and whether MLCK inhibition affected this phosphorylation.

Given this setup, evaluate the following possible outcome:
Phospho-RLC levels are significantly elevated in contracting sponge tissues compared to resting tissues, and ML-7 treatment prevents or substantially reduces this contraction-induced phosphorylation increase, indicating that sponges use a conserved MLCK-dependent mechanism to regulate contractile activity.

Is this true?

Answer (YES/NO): NO